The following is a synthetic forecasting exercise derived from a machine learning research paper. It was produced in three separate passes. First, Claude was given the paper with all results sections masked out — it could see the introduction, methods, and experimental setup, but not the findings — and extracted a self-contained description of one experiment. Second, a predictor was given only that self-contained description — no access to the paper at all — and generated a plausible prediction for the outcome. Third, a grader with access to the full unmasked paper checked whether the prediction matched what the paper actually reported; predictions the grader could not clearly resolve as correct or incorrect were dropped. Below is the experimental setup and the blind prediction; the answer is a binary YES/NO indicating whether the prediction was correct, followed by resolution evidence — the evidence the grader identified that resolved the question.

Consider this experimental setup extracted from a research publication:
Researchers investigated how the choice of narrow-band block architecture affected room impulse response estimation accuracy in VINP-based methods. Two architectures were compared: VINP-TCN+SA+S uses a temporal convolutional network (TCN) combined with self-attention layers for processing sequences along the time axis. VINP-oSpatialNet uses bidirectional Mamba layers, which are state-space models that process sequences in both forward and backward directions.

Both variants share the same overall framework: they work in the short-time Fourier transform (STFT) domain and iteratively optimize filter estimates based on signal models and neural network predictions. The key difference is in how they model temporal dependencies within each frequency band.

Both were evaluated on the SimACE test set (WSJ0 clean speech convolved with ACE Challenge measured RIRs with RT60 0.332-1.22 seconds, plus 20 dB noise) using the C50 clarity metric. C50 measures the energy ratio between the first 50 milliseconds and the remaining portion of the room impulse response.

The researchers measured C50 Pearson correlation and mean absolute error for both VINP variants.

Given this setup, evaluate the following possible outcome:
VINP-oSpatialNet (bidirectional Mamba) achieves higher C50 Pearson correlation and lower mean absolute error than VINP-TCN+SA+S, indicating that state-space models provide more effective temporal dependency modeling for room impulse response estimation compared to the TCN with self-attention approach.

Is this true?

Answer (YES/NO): NO